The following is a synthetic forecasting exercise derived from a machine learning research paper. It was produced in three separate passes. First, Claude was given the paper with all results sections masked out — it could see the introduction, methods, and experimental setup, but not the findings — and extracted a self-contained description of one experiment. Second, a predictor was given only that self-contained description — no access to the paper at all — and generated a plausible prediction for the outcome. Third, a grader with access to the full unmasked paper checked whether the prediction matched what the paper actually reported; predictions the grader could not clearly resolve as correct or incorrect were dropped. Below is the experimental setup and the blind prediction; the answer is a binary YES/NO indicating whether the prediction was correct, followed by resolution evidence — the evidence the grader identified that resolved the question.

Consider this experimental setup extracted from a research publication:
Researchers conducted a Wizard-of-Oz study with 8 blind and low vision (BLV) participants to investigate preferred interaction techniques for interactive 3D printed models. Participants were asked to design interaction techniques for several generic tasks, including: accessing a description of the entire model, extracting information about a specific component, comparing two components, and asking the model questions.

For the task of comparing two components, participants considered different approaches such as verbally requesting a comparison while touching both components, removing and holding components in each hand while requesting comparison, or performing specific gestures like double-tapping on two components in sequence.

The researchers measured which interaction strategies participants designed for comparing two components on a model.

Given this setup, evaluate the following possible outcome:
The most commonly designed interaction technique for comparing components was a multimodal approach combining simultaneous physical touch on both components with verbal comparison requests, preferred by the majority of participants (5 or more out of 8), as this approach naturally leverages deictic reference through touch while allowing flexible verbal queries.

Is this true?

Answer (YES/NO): NO